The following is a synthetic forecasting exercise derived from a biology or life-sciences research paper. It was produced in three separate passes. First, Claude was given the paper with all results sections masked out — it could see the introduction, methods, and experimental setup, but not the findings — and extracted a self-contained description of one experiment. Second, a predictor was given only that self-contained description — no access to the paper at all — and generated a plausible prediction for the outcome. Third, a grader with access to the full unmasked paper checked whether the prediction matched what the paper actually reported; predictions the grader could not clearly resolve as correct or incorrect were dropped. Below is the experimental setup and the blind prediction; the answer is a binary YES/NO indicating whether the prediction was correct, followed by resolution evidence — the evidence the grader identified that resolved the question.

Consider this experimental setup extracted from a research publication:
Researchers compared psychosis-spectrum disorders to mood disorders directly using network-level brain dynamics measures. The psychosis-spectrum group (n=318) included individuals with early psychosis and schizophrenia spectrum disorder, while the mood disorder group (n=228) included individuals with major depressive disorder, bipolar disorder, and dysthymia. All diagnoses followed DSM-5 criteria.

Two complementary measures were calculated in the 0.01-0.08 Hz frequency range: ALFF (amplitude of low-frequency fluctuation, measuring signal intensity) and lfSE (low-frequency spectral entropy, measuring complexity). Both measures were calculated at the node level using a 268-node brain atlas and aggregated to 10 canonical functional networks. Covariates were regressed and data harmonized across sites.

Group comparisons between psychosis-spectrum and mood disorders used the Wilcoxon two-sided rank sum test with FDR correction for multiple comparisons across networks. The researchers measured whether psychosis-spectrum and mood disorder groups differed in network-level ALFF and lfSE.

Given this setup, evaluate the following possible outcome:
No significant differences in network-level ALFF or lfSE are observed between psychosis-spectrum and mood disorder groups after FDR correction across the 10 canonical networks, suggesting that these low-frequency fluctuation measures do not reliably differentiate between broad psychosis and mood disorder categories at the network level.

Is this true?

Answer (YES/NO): NO